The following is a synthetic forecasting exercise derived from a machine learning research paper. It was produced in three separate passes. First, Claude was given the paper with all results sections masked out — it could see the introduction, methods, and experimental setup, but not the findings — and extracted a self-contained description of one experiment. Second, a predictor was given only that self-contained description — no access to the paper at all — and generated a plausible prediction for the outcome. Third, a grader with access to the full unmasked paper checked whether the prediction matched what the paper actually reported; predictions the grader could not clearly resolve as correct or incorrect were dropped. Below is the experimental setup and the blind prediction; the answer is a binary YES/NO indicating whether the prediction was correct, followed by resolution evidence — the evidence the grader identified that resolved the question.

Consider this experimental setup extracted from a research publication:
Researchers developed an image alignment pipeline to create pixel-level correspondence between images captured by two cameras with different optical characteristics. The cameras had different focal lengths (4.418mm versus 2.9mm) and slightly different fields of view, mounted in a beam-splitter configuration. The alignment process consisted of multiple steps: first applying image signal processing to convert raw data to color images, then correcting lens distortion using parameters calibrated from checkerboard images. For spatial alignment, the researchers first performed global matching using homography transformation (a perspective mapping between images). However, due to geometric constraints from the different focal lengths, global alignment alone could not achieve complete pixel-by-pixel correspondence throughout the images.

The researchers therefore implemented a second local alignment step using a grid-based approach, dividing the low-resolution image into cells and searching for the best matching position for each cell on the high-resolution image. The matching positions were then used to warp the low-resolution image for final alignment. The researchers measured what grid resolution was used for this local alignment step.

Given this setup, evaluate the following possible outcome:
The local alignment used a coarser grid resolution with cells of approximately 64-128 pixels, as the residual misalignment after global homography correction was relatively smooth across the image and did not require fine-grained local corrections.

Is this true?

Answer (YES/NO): NO